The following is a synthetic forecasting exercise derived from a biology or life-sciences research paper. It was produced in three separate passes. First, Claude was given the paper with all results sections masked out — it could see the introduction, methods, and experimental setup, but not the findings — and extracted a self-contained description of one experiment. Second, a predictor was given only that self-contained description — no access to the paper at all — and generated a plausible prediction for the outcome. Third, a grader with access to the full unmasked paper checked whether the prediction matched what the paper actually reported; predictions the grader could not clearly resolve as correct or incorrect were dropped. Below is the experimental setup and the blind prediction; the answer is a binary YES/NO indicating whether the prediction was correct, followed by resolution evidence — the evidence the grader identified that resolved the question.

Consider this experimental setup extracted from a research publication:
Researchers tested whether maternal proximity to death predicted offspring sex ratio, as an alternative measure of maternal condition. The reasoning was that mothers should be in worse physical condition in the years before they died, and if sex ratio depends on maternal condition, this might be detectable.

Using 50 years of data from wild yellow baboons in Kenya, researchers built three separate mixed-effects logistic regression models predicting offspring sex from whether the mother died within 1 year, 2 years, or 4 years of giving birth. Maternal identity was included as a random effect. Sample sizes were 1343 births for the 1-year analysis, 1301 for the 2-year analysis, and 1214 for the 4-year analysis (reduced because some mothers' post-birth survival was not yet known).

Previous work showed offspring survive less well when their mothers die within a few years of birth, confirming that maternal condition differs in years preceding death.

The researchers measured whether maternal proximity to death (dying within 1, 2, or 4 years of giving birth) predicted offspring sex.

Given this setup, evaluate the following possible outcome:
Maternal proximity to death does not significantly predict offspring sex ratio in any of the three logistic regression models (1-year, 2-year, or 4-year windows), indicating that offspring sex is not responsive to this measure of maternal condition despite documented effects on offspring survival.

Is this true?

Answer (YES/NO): YES